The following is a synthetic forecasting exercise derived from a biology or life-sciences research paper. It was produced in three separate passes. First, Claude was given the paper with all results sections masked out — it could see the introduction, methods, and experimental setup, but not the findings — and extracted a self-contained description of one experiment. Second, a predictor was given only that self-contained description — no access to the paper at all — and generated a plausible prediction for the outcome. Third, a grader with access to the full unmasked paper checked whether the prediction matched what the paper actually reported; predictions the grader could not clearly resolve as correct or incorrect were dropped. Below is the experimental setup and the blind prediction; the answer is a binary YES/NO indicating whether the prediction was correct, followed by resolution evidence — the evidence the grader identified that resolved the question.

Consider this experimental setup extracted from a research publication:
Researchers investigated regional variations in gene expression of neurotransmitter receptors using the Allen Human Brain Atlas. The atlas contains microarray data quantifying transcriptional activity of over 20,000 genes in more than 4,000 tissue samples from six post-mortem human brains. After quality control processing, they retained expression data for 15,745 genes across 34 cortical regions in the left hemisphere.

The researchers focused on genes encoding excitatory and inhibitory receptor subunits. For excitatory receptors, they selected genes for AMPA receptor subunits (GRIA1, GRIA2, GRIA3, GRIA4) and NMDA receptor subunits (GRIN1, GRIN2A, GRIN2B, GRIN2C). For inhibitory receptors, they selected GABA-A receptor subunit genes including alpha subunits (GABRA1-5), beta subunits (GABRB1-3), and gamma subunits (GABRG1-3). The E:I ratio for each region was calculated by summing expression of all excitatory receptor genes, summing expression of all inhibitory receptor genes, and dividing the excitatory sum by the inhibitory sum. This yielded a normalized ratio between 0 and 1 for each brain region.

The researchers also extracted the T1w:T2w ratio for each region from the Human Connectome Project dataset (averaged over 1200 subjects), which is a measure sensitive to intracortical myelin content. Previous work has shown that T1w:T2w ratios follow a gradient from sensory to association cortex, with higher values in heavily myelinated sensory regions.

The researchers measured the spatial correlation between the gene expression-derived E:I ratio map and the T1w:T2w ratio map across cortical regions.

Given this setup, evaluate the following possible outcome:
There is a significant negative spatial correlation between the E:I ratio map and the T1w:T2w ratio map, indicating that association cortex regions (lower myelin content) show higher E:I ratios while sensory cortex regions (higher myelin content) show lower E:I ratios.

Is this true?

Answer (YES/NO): NO